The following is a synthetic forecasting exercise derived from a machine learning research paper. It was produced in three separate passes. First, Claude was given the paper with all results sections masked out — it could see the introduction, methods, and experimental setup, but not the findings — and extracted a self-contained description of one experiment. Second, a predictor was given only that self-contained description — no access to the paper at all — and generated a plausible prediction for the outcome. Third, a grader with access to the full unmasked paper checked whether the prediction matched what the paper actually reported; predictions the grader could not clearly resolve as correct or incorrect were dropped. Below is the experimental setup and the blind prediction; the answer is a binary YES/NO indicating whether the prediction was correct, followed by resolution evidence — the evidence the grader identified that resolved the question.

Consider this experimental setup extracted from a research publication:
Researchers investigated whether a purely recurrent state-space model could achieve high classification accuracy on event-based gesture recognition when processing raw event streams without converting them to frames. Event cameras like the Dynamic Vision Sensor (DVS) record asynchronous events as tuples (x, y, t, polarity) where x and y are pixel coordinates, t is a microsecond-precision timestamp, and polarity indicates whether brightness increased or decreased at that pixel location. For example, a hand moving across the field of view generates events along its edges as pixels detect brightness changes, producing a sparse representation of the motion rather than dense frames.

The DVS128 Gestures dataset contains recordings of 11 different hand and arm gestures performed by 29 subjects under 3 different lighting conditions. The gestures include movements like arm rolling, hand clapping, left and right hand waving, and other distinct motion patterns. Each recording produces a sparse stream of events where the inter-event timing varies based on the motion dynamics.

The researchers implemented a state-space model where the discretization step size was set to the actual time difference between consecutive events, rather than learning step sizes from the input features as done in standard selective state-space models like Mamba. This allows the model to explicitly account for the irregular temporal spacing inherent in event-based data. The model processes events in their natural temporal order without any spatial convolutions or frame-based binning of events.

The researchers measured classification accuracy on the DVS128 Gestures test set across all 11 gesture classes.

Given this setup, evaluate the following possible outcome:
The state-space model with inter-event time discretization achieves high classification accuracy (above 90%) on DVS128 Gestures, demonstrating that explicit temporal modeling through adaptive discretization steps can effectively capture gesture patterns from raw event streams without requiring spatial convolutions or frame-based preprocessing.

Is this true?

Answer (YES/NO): YES